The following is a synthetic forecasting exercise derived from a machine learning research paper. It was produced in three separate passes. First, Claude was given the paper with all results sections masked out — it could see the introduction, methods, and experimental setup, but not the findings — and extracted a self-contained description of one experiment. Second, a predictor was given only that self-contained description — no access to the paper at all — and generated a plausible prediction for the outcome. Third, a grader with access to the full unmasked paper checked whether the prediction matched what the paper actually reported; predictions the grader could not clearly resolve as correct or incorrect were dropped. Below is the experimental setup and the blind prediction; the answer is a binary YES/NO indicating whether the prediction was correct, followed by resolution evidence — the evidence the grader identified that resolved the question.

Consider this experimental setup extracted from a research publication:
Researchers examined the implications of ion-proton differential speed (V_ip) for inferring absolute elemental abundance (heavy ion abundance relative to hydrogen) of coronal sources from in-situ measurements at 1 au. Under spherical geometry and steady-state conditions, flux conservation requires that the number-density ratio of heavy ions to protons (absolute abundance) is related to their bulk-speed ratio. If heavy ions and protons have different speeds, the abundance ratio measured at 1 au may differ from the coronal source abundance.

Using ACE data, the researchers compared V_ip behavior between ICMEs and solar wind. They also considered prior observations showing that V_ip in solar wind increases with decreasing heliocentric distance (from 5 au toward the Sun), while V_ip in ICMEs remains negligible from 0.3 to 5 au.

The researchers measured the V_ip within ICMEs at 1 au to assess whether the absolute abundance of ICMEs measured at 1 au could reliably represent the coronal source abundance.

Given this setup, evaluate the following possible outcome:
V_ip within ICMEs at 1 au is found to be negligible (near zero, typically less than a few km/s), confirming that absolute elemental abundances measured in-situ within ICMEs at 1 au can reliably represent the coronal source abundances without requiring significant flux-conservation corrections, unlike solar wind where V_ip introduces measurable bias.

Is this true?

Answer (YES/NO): YES